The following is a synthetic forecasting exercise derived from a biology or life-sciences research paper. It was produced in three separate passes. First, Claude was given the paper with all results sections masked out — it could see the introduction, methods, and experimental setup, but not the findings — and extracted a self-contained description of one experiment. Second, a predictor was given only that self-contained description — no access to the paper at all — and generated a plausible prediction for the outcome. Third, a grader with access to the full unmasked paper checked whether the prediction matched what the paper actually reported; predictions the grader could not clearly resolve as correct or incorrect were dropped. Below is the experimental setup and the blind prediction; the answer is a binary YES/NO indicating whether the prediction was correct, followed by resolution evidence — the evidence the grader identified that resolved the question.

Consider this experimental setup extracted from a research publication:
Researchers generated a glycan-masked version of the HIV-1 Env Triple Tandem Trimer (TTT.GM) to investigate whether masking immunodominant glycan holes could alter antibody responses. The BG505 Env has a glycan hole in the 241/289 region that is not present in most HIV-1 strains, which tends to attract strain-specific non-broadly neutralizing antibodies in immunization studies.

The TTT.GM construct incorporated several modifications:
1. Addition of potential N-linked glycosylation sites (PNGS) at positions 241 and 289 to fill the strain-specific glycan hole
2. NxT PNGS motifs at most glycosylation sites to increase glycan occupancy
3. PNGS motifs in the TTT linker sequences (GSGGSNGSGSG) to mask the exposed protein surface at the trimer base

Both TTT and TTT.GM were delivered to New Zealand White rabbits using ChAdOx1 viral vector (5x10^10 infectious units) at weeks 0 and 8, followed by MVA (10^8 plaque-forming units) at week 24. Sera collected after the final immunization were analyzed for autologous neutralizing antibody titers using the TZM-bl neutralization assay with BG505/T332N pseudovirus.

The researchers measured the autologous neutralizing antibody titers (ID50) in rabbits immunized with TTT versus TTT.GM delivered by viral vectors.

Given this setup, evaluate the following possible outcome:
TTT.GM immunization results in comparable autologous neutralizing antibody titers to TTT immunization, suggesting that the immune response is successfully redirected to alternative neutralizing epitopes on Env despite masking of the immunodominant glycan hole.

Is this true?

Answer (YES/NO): NO